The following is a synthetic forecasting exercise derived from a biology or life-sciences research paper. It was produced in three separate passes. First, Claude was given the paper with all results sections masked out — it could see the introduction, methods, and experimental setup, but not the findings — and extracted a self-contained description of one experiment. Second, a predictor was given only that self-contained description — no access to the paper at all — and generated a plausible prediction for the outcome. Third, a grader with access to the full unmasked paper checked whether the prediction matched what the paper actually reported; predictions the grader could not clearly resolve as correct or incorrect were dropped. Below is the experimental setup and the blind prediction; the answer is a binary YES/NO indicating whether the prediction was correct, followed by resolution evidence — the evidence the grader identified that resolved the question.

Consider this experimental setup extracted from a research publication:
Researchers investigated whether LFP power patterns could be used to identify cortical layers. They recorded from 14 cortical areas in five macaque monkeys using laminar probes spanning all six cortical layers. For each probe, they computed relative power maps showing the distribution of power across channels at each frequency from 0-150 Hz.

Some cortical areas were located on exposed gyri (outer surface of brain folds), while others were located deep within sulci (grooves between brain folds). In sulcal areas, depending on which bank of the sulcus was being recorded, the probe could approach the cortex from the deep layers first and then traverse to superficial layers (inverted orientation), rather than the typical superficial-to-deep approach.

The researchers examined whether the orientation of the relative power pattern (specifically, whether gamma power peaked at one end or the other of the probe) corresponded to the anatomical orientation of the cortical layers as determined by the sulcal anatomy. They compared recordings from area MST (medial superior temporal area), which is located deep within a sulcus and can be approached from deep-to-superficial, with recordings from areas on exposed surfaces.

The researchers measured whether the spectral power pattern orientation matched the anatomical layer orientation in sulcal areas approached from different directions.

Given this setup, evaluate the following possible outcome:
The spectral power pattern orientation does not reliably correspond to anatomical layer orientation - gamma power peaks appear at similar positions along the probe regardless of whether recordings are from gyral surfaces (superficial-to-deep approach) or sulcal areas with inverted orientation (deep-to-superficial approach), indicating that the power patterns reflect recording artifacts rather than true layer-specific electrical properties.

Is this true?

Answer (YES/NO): NO